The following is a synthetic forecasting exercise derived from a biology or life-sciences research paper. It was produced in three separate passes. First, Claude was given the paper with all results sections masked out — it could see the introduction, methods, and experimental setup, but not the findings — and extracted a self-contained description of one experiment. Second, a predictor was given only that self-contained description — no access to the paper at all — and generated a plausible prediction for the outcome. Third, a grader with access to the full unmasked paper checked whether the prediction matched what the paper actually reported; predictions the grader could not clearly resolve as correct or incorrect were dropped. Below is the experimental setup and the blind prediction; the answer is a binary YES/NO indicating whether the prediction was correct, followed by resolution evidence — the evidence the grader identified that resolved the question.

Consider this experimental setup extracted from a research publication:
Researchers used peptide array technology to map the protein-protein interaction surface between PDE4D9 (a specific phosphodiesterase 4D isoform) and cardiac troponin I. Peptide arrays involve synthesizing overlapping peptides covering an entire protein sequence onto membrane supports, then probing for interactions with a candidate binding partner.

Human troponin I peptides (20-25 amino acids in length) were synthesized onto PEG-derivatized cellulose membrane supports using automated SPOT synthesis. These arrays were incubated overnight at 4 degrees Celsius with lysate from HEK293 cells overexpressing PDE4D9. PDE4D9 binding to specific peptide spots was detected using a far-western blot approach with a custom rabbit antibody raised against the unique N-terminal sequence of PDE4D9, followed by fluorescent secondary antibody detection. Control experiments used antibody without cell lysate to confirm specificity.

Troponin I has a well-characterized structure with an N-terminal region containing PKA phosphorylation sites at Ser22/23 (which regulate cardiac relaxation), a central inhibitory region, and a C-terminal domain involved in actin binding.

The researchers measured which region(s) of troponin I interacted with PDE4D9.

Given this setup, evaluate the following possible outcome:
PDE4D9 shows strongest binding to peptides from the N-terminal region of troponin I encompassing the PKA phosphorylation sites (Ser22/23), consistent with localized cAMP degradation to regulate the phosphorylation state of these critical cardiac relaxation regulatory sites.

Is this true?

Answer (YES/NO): NO